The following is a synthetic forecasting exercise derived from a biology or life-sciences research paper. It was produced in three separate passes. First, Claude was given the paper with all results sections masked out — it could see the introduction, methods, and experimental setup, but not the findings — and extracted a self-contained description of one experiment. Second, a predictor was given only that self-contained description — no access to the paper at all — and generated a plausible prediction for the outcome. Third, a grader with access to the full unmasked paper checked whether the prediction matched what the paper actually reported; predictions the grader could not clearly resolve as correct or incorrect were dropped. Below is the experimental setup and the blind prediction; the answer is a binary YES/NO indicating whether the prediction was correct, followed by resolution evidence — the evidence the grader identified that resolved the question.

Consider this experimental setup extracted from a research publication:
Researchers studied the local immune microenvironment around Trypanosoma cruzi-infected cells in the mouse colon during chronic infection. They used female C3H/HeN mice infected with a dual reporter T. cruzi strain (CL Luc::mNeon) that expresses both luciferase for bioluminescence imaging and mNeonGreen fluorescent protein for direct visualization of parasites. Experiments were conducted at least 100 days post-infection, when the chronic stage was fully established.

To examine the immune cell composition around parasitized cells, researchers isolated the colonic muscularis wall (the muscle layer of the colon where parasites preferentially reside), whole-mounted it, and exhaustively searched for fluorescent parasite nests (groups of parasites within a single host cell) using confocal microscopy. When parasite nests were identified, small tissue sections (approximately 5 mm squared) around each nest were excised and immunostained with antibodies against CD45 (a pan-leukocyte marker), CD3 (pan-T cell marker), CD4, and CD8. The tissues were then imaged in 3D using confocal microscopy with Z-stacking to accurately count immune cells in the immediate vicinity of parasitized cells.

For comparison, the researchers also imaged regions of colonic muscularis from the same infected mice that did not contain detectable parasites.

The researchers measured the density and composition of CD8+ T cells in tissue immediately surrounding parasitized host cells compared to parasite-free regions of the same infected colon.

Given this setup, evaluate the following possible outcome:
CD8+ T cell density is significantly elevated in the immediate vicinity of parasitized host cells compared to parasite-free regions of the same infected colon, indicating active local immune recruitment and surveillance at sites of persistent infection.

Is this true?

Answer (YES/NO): NO